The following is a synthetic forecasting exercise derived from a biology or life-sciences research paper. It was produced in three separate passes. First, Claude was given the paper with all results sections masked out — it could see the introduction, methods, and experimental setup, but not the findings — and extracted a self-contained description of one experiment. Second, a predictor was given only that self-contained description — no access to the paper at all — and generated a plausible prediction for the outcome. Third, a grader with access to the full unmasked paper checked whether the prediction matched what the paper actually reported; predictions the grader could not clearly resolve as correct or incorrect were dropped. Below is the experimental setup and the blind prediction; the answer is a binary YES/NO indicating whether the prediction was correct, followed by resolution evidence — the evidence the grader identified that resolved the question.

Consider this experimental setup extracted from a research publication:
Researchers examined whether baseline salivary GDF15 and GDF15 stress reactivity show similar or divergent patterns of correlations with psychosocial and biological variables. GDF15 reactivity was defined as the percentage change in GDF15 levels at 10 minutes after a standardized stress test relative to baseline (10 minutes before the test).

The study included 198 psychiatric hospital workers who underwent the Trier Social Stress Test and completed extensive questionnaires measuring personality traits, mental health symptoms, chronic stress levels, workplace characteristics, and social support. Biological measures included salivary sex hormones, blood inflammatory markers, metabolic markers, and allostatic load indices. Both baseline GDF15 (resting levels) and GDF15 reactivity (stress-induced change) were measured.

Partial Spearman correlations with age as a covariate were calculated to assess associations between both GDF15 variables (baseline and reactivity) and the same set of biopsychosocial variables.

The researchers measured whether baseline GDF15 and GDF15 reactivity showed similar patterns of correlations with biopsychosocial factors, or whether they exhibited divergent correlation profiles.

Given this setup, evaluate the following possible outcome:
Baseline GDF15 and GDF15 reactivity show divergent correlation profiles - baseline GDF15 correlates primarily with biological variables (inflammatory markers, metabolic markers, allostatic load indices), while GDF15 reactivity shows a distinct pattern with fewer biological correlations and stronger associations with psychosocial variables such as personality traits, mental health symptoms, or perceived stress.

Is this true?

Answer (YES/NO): NO